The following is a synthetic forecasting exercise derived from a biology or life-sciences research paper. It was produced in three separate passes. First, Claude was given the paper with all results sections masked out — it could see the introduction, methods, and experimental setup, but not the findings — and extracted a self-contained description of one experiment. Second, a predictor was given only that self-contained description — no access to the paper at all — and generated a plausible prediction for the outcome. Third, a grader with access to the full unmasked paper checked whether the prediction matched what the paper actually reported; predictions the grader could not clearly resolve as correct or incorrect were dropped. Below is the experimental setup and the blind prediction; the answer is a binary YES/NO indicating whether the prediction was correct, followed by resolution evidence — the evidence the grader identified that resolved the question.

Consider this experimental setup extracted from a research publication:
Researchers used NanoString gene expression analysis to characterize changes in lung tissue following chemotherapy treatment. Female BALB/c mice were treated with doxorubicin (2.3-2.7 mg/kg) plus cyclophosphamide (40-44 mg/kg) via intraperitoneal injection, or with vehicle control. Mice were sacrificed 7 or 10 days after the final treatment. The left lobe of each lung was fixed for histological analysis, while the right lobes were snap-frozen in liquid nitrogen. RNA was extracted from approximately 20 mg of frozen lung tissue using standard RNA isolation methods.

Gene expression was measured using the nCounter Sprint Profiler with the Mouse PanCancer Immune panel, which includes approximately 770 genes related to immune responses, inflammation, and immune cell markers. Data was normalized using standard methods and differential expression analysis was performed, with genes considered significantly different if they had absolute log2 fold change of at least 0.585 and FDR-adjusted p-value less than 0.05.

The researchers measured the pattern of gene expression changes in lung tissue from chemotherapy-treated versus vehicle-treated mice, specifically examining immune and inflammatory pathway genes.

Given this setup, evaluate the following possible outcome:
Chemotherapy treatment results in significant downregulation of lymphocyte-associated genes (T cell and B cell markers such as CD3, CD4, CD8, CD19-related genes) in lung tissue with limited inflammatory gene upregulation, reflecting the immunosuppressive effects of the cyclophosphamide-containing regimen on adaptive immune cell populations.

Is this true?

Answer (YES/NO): NO